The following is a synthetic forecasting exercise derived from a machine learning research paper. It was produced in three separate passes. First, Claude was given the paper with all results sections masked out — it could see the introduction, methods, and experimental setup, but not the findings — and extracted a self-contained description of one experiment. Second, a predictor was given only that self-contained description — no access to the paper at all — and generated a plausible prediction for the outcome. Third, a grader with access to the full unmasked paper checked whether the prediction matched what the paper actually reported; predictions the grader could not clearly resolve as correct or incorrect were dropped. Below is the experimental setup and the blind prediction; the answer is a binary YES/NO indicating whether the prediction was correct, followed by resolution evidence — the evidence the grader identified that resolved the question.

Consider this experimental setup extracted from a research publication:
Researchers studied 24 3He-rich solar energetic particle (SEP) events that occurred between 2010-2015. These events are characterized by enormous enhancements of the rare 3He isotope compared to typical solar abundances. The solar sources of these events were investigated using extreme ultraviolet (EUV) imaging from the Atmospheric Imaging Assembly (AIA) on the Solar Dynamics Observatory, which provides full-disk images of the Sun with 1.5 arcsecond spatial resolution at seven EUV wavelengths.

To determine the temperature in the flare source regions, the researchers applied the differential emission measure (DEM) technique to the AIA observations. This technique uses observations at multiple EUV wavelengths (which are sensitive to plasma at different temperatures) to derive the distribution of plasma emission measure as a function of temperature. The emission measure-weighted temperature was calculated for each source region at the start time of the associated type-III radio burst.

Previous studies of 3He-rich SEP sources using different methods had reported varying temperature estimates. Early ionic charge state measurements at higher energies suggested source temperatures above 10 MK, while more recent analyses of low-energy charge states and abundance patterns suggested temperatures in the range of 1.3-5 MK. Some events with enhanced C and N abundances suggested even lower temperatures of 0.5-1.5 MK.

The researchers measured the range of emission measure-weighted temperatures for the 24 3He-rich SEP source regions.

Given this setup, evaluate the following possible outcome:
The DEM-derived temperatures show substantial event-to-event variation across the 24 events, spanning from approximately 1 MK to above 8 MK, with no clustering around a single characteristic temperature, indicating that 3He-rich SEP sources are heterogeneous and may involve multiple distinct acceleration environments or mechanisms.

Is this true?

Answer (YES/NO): NO